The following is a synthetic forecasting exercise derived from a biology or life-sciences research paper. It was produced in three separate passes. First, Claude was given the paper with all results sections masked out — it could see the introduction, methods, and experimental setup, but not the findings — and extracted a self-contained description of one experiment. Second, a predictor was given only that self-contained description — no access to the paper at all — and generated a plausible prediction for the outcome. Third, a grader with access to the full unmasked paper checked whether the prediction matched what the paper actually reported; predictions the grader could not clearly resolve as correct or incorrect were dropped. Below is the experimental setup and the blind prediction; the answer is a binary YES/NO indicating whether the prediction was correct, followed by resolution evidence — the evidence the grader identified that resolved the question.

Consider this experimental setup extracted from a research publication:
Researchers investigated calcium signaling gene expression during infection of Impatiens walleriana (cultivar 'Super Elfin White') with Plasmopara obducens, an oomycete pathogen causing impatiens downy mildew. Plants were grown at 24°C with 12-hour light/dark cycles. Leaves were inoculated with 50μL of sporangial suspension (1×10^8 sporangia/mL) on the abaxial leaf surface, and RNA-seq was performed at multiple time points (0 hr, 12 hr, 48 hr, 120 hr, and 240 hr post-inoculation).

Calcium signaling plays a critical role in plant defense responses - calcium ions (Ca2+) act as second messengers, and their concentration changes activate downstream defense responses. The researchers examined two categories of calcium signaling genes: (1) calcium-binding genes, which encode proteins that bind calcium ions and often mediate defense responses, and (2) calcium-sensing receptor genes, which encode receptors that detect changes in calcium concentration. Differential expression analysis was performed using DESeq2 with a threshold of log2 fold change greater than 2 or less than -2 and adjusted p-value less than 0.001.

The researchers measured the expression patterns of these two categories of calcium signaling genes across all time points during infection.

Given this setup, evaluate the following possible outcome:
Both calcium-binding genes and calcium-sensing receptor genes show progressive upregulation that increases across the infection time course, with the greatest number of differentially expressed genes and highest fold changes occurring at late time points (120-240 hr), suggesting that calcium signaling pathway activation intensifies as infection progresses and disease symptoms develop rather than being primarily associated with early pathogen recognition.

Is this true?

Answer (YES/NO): NO